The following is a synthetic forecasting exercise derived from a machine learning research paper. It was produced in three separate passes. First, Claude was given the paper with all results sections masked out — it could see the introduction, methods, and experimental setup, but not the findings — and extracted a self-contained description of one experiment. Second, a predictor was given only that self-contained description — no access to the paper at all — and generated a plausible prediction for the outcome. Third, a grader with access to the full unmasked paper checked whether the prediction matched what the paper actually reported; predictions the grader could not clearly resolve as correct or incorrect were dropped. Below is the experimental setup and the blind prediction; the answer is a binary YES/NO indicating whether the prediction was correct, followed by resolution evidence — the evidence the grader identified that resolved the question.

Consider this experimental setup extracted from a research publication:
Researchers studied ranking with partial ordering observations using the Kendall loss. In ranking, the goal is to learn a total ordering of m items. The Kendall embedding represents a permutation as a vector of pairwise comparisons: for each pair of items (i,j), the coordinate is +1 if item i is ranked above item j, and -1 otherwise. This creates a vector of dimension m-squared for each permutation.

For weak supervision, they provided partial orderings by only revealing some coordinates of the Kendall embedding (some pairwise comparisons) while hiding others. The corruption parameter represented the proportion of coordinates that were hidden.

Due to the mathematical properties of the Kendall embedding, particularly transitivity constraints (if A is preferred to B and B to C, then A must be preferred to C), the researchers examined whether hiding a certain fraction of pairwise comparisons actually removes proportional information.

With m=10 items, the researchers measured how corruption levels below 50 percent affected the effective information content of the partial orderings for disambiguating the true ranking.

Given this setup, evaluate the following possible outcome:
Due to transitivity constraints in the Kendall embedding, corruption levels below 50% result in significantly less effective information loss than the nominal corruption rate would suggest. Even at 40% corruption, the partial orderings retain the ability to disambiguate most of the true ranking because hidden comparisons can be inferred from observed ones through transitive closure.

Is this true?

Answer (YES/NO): YES